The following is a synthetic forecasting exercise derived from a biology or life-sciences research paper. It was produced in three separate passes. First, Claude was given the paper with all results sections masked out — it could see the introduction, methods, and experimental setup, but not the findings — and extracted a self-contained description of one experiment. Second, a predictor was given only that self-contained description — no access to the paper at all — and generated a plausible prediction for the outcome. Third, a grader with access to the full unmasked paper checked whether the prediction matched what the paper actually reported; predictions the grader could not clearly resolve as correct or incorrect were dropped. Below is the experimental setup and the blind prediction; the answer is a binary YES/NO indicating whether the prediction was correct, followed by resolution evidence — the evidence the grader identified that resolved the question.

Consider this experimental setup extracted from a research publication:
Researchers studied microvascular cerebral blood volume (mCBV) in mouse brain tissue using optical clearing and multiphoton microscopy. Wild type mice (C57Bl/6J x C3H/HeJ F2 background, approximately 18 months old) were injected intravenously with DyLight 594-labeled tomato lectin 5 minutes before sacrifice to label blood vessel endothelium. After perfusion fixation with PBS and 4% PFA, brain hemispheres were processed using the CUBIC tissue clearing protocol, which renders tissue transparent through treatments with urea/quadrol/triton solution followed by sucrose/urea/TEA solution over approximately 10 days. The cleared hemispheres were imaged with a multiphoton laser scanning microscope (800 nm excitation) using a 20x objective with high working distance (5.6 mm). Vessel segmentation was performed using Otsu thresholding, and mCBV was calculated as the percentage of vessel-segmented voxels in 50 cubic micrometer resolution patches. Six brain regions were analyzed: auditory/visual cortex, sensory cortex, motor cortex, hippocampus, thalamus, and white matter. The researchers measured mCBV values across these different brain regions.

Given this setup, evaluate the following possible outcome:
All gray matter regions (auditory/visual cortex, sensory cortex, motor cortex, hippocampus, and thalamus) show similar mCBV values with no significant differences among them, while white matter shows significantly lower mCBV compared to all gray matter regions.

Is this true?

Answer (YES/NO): NO